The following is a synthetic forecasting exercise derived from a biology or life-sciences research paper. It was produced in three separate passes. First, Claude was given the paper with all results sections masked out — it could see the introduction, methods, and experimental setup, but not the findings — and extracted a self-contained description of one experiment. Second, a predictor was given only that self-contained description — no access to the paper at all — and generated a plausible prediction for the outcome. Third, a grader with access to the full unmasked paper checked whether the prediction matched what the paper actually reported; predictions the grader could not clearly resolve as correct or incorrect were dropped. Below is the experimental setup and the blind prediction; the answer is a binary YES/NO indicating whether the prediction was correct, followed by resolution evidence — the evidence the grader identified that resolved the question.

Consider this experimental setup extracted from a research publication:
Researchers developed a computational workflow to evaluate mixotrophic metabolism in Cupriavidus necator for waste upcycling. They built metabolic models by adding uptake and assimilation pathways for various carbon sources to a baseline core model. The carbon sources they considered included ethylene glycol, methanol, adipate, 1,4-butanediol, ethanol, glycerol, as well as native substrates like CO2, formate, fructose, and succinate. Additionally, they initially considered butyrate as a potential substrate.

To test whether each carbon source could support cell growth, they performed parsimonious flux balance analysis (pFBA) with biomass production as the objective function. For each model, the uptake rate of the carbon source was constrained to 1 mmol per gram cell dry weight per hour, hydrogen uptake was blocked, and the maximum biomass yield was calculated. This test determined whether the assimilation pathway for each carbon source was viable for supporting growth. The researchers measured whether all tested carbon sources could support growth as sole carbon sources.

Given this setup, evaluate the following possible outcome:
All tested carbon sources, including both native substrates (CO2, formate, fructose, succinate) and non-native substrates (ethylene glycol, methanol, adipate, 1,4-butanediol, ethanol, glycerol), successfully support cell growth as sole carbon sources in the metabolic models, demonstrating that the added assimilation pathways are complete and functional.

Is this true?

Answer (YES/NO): NO